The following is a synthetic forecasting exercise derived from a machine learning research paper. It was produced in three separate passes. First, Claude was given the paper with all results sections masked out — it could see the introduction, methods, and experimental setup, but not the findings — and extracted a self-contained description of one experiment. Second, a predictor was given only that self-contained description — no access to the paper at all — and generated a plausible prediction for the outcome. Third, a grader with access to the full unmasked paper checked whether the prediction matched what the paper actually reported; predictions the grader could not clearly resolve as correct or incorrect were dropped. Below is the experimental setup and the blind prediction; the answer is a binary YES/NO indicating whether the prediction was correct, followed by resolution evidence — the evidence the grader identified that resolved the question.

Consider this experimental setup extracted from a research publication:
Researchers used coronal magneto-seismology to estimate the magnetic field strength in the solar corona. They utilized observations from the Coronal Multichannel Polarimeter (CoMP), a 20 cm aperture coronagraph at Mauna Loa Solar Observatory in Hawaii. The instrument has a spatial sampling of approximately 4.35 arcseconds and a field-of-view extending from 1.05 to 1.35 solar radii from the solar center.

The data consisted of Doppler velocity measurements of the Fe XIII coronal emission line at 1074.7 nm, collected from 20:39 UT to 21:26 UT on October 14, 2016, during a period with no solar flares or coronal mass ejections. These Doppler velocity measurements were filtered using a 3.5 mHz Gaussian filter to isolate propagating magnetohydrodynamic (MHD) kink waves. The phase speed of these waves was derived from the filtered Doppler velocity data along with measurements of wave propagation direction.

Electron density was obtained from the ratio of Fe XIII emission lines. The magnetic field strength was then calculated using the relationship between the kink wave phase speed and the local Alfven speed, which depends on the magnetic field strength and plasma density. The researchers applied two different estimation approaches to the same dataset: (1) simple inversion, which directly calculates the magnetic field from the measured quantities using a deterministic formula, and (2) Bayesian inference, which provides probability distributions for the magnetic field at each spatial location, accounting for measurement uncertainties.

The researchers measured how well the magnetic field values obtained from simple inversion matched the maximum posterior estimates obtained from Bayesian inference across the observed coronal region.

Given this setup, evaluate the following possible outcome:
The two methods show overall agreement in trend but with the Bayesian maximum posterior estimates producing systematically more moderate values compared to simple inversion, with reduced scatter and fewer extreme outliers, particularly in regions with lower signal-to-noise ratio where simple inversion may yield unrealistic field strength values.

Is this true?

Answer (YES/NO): NO